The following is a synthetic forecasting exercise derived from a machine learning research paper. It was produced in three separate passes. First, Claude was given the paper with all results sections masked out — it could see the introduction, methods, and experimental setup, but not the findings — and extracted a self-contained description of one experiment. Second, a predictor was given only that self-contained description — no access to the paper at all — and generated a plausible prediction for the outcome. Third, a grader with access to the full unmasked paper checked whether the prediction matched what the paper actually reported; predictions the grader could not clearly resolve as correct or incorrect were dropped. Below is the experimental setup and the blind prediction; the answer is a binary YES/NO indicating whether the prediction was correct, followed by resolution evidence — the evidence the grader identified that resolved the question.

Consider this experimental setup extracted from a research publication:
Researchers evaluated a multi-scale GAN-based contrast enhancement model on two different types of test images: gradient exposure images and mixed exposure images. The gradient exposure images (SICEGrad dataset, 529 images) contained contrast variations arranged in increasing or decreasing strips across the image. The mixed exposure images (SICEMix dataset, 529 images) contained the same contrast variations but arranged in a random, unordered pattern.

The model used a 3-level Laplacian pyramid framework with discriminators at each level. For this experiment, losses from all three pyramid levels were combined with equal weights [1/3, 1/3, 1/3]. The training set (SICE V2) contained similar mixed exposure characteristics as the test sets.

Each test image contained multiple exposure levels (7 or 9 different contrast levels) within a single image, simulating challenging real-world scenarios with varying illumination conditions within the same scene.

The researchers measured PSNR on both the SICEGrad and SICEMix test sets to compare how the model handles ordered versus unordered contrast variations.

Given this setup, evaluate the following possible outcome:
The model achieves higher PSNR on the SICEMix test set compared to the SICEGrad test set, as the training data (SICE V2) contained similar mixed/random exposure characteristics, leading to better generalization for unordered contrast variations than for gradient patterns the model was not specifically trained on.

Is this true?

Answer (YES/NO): NO